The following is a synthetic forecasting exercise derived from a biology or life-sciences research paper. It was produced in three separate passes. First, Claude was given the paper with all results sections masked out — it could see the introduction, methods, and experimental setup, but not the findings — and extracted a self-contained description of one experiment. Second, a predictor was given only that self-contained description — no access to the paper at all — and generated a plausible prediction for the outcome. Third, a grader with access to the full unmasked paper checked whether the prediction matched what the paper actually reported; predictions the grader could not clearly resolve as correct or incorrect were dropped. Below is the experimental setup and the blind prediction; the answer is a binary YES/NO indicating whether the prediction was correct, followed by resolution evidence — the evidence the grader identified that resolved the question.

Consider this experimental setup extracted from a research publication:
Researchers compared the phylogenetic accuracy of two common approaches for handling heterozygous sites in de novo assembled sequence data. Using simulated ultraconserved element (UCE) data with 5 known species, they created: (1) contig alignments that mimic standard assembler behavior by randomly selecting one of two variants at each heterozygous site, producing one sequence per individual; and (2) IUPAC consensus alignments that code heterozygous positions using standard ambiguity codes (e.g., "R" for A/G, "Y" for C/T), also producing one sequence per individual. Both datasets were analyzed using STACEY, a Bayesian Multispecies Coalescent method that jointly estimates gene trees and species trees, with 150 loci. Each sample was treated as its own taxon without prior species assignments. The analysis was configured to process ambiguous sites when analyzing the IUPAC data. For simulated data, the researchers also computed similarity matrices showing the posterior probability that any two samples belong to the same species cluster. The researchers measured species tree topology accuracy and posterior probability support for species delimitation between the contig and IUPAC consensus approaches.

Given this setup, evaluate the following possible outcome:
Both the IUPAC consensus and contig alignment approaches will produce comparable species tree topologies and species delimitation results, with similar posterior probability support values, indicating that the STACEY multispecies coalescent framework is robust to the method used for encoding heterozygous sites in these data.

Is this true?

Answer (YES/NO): NO